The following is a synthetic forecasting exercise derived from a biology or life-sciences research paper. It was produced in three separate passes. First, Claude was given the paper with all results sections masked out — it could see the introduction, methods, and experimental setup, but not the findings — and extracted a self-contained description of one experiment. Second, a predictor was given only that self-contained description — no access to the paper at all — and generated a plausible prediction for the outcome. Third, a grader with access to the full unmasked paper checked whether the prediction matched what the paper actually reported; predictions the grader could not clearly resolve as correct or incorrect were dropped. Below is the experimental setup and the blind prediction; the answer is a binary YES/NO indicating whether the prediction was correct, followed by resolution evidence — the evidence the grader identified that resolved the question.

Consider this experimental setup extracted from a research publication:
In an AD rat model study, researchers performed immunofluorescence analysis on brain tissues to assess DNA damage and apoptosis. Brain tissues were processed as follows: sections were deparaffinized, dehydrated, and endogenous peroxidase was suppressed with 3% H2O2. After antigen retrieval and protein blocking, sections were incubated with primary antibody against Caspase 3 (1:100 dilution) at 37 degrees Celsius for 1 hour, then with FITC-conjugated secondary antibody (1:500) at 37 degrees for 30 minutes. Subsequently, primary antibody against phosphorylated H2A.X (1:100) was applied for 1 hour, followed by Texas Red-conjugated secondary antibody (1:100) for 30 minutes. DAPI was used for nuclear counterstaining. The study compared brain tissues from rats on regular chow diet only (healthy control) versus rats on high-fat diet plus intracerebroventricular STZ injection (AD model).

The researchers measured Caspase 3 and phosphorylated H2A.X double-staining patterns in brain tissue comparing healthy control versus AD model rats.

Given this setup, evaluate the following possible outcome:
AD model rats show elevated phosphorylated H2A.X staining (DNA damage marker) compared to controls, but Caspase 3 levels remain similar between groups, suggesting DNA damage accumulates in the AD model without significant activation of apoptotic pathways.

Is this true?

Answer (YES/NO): NO